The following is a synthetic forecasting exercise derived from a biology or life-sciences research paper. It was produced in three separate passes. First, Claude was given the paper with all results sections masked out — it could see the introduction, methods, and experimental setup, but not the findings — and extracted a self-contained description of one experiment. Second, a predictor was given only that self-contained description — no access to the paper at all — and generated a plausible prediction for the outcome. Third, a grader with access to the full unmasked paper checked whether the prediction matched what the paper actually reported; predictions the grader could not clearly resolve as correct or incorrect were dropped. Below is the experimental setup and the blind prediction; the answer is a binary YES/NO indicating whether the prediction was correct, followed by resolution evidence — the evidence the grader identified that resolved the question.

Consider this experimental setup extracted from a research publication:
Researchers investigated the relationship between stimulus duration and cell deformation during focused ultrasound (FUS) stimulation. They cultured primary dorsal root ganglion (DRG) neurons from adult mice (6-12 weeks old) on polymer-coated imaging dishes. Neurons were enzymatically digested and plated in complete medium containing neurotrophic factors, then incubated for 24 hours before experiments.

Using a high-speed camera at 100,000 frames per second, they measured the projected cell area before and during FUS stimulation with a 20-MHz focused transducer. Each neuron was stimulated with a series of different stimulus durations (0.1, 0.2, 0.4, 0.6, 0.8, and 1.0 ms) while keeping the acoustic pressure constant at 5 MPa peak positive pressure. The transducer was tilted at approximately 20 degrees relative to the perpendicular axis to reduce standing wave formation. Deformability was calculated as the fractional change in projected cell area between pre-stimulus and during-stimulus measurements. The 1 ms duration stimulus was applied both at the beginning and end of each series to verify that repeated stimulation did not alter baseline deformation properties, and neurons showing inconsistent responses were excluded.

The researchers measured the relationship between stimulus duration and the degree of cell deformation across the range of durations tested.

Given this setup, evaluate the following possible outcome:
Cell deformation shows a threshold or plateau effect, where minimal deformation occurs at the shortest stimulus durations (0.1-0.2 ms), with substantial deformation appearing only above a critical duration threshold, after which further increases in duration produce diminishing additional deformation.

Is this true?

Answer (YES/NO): NO